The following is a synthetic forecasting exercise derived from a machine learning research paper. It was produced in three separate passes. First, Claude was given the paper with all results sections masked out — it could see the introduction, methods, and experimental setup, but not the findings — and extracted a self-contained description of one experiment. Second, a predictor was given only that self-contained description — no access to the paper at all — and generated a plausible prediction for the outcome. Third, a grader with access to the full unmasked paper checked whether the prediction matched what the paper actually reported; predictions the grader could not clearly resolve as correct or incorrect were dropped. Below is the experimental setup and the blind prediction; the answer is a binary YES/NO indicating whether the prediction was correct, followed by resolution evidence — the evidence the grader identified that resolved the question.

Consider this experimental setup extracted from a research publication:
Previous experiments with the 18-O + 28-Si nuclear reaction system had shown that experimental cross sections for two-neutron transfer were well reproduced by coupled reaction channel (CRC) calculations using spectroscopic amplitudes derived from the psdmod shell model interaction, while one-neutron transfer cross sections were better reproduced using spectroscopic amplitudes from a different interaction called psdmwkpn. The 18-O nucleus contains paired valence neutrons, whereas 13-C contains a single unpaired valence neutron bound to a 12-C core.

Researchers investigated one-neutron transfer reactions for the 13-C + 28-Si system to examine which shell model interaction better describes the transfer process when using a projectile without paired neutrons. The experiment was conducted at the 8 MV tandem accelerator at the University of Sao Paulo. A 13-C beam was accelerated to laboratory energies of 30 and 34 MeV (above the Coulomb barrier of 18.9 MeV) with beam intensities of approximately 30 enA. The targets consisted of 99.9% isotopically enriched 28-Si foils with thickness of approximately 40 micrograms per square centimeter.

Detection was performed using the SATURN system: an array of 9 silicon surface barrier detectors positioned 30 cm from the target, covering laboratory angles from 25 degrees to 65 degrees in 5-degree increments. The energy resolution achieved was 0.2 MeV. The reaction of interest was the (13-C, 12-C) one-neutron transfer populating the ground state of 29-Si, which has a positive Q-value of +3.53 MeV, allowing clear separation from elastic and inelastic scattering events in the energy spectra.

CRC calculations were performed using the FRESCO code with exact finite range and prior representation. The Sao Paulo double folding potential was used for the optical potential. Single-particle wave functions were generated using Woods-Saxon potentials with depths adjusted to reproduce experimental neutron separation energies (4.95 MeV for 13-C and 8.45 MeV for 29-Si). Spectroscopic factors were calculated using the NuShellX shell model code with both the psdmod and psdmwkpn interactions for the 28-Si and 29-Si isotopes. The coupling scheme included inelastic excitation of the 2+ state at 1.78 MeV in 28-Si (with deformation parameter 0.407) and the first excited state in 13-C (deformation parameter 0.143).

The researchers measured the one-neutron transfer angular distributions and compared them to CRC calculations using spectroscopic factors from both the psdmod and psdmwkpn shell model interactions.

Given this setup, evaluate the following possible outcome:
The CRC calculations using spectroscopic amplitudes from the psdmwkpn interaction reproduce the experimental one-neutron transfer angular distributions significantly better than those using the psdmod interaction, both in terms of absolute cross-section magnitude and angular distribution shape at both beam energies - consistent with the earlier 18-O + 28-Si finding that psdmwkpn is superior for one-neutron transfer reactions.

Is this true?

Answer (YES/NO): NO